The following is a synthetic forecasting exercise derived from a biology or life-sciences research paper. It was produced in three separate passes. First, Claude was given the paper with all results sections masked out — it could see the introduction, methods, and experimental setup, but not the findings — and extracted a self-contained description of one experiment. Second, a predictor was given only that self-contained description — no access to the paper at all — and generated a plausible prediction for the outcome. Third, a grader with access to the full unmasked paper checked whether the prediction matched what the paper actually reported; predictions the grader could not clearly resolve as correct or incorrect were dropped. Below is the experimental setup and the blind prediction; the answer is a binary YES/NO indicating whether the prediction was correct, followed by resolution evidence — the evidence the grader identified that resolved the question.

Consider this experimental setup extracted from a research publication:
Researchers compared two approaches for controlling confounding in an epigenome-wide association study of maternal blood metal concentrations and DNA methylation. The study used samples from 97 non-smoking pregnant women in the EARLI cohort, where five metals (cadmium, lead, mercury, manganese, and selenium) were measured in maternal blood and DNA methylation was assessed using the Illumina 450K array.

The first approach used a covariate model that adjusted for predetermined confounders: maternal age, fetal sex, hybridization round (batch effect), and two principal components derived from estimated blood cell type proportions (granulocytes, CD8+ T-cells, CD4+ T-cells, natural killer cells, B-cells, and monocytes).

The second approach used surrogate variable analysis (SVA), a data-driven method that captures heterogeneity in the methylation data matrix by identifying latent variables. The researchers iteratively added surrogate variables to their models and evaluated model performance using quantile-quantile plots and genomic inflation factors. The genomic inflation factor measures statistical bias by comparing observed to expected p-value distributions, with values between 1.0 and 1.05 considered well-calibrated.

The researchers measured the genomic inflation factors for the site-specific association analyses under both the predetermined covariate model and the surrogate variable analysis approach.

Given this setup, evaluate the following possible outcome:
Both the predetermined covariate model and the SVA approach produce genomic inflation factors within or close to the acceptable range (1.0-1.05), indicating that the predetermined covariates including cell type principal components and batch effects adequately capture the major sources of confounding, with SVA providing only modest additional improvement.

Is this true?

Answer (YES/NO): NO